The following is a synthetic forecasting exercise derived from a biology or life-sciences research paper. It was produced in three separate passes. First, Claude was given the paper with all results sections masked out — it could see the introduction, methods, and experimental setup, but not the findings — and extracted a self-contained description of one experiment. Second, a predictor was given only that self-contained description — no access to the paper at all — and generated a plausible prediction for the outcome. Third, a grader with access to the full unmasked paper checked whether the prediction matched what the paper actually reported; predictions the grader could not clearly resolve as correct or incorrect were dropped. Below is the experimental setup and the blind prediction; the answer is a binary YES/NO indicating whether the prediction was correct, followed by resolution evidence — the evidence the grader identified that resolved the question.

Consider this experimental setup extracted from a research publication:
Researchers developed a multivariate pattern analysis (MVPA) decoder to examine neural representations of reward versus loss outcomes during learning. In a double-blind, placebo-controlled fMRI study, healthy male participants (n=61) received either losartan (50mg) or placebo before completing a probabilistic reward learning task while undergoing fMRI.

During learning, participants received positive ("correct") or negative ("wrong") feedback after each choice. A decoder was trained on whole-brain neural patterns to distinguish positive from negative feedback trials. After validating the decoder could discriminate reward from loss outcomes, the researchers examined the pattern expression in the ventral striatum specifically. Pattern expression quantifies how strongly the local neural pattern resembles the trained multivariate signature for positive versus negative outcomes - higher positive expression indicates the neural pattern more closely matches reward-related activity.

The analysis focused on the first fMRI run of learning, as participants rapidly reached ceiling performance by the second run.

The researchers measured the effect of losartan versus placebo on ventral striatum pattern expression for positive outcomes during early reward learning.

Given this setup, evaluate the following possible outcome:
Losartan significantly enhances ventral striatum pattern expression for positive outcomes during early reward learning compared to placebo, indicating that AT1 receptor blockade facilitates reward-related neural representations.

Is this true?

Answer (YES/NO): YES